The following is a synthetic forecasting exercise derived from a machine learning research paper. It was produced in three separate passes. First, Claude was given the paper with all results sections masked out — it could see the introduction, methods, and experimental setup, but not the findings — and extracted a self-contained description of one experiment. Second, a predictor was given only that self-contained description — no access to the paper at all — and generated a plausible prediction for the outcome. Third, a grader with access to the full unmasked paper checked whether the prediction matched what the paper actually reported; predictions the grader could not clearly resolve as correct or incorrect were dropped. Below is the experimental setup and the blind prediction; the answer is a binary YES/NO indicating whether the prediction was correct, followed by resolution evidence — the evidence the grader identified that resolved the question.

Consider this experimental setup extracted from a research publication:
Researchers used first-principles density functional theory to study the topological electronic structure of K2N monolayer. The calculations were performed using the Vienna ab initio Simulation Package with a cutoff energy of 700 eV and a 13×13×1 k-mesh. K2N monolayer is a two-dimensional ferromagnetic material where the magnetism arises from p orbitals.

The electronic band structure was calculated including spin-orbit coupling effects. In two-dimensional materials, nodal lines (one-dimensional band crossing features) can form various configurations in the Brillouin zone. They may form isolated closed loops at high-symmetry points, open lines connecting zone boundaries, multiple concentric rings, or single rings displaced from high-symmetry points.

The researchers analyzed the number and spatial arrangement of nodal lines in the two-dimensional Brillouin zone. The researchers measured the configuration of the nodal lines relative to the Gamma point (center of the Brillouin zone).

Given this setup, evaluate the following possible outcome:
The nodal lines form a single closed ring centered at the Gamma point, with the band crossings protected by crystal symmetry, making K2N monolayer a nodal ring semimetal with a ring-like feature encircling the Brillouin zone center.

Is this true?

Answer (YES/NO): NO